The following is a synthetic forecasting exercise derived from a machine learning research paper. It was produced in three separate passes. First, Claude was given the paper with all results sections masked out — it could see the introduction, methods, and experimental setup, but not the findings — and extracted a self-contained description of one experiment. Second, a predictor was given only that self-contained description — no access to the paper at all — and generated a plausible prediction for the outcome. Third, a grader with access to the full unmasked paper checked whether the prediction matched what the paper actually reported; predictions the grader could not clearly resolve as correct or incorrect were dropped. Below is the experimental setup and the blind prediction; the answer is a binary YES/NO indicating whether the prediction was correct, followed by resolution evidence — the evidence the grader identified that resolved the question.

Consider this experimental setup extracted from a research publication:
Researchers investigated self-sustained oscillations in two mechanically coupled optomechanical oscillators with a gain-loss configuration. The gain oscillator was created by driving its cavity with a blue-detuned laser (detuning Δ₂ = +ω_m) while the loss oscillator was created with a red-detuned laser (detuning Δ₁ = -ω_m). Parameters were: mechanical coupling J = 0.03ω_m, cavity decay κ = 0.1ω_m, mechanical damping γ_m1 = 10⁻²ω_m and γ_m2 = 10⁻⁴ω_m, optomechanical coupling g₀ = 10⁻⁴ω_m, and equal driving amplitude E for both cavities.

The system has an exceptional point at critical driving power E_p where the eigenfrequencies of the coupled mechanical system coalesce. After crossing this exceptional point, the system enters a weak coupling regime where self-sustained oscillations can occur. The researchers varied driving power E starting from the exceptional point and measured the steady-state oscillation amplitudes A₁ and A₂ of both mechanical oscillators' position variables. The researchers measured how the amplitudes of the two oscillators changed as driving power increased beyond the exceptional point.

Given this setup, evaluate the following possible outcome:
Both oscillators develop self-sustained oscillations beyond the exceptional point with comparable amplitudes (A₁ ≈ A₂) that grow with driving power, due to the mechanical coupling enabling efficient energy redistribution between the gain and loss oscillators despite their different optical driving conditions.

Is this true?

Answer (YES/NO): NO